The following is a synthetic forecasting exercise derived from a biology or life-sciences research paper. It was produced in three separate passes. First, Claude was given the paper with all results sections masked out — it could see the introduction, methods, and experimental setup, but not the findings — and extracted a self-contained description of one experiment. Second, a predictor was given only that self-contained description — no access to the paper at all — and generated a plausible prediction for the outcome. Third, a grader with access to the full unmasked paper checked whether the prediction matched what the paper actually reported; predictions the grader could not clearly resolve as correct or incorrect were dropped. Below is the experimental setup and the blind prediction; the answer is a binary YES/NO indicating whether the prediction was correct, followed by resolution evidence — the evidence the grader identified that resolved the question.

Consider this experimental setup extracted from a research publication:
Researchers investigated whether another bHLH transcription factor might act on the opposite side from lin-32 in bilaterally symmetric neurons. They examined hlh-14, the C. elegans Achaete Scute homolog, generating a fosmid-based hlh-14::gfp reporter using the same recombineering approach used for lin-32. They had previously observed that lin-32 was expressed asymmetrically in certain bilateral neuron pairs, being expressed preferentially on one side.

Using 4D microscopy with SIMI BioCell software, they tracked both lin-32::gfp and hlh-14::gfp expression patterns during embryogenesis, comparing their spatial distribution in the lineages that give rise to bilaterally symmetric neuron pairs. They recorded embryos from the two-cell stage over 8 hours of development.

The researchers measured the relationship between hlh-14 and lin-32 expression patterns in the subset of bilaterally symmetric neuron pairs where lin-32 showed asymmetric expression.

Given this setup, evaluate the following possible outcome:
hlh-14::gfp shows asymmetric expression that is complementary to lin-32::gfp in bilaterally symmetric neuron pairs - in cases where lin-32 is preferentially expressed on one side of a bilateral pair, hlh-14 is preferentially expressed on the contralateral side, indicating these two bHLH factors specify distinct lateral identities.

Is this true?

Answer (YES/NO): YES